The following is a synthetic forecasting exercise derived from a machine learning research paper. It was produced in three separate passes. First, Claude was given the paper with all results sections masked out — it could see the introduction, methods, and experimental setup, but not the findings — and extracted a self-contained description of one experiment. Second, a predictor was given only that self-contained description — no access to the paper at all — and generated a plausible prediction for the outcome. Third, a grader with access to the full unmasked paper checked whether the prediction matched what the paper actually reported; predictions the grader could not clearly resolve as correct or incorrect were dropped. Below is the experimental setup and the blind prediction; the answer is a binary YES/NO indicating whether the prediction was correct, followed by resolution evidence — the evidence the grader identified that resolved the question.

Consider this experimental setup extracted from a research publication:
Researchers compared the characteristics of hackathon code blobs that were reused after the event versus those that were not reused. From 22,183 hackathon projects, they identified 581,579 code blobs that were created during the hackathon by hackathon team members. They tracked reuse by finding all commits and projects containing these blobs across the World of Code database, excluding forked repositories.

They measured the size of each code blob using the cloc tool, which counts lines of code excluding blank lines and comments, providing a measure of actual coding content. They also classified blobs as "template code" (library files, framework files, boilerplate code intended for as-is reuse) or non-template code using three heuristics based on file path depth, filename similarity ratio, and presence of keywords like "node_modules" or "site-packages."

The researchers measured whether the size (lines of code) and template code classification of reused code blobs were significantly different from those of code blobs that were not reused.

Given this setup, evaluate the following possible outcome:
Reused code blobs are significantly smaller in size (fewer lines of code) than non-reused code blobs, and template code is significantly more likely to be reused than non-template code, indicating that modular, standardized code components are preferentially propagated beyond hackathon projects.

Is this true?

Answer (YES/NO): YES